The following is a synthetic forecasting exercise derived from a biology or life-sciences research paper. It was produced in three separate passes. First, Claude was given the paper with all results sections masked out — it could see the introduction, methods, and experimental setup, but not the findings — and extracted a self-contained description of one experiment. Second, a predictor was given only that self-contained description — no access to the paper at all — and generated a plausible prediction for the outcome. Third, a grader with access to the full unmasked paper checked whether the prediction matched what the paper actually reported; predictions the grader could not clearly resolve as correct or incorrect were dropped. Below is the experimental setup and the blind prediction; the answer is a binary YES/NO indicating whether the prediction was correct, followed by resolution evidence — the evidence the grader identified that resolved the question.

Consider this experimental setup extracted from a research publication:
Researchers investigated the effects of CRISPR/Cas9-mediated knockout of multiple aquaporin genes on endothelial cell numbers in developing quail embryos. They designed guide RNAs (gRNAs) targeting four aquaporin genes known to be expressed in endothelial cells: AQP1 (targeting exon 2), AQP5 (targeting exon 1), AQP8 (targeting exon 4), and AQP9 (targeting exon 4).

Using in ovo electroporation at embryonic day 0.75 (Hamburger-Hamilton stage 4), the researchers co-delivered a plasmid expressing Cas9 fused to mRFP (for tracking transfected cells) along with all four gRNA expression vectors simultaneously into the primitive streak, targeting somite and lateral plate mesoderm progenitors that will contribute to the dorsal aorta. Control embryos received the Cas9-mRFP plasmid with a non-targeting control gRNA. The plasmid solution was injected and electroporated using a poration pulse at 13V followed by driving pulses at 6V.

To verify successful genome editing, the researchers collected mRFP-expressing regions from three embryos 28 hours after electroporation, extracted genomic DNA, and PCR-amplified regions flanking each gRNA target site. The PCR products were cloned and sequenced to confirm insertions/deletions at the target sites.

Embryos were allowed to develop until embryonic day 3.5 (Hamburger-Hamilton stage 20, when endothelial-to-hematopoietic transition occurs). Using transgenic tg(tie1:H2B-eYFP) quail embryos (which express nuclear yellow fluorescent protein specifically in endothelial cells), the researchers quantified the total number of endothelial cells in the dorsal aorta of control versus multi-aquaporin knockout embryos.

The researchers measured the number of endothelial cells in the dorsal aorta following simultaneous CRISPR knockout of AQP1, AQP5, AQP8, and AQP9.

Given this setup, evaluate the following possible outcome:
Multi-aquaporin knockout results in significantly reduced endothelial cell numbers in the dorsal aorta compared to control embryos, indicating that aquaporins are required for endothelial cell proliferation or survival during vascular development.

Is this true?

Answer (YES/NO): NO